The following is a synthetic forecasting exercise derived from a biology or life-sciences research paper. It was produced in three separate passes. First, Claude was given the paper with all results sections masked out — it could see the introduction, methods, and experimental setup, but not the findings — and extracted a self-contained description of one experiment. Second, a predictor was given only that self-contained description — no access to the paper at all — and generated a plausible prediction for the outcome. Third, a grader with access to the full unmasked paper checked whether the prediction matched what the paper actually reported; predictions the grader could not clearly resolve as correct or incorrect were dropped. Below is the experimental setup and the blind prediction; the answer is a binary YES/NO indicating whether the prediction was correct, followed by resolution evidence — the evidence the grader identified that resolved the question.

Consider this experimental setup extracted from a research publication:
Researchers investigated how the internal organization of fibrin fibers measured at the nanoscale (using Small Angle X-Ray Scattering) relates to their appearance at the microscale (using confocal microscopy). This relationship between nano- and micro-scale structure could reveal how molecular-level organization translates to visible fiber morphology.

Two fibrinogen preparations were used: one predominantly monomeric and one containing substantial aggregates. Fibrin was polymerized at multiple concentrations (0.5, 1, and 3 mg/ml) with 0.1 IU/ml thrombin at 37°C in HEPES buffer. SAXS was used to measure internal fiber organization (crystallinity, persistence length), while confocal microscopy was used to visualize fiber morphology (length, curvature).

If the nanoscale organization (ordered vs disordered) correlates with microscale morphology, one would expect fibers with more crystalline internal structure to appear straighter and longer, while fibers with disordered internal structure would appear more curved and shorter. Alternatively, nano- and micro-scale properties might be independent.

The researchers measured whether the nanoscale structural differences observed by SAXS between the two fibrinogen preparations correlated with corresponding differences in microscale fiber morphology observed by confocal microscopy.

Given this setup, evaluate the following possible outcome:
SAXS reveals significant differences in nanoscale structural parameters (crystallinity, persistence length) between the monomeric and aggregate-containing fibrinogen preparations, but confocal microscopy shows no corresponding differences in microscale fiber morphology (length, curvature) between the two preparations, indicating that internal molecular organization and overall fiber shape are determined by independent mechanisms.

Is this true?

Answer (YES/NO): NO